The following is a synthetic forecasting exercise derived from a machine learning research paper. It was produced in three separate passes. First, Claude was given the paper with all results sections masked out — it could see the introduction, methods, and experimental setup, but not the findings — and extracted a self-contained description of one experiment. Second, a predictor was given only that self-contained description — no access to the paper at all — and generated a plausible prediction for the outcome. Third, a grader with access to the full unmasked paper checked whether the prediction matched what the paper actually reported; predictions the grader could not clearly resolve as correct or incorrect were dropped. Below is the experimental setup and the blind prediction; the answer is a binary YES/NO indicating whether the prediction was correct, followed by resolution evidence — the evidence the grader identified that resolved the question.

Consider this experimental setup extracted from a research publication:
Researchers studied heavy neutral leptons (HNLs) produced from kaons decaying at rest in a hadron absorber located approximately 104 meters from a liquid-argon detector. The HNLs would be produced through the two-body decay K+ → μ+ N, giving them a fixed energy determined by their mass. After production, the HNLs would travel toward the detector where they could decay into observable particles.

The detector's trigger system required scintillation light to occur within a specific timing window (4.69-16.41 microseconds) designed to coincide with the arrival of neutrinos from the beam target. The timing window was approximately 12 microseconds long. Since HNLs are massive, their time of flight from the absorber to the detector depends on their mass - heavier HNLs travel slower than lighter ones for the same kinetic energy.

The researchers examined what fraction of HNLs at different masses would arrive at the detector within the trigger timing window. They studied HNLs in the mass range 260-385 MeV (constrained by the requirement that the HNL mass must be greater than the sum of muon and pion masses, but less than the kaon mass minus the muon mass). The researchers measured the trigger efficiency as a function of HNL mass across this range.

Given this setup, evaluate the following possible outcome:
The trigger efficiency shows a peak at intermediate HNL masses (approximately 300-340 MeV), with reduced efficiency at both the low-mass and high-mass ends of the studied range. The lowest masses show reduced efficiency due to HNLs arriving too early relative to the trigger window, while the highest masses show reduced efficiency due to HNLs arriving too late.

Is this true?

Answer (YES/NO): NO